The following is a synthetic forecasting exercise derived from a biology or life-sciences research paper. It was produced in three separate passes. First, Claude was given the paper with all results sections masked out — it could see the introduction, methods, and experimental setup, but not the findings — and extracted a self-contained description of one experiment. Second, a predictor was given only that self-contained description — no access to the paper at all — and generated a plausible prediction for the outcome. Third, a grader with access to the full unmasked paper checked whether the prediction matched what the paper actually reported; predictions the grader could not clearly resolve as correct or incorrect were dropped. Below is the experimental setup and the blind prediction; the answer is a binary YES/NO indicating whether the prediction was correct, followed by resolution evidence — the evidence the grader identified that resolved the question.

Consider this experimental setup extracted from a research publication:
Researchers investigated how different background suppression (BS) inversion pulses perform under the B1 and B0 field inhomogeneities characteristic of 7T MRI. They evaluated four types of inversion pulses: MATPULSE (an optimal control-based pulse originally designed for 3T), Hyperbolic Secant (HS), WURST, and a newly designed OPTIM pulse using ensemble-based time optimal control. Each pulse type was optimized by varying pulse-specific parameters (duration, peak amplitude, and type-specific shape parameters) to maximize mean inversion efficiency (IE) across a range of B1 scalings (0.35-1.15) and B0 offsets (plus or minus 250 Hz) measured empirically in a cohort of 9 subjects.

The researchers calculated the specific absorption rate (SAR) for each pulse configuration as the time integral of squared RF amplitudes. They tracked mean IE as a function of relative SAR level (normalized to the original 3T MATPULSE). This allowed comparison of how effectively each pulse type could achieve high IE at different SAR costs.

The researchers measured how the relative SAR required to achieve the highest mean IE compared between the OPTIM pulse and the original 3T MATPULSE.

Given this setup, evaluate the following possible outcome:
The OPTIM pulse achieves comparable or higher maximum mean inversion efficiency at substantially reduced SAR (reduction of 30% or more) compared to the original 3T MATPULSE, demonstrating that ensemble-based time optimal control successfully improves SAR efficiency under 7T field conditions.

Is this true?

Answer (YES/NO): NO